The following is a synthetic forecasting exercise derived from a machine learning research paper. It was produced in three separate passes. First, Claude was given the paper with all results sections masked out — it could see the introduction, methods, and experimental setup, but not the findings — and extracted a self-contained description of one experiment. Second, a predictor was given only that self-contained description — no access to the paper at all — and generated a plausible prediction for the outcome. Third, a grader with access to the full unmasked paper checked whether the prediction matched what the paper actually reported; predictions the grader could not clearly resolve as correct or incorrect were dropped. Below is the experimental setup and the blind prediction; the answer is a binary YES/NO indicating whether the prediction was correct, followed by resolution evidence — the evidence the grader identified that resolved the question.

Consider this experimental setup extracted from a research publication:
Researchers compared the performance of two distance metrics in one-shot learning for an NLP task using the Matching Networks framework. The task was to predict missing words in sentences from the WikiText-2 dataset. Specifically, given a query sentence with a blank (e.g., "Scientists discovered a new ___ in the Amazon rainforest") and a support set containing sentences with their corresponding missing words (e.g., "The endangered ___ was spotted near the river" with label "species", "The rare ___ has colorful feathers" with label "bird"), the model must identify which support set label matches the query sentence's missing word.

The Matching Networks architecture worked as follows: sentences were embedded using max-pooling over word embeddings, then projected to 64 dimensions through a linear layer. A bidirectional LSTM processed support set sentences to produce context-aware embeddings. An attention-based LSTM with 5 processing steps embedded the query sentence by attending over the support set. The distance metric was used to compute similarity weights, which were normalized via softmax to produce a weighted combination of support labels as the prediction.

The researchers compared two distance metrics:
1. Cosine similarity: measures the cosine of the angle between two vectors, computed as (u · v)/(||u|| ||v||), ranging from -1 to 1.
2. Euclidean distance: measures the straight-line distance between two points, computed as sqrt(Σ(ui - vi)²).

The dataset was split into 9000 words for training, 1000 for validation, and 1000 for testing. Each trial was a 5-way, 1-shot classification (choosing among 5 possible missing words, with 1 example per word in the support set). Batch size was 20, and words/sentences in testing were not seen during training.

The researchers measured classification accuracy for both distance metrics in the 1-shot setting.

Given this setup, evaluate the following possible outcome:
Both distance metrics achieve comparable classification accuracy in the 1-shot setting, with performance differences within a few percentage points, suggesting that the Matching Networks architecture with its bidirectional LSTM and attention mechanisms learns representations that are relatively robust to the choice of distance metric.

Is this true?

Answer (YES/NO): YES